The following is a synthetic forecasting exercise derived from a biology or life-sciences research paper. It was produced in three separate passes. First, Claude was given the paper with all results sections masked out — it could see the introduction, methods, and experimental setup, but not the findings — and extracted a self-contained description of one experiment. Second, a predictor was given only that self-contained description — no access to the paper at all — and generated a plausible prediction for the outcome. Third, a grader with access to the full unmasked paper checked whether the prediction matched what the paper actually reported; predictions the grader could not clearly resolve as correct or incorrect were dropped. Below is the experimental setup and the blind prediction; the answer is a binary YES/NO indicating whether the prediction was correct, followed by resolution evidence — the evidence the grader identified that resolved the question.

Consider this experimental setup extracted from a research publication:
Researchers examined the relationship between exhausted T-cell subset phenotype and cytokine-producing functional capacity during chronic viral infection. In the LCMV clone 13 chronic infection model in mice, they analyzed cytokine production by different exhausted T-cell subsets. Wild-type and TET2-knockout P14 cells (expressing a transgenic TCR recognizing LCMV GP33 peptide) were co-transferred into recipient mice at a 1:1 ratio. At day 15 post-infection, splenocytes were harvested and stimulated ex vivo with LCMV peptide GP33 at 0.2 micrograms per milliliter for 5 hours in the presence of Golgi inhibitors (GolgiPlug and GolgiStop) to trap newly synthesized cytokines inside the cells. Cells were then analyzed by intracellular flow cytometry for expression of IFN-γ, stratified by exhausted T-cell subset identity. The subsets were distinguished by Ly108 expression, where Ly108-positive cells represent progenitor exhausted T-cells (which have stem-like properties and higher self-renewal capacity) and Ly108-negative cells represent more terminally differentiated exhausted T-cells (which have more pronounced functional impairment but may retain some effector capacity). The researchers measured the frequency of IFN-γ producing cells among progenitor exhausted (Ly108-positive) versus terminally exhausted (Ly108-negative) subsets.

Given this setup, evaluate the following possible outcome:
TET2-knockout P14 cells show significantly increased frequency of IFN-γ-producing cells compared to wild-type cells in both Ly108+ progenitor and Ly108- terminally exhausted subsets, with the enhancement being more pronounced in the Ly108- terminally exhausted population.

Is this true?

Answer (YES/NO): NO